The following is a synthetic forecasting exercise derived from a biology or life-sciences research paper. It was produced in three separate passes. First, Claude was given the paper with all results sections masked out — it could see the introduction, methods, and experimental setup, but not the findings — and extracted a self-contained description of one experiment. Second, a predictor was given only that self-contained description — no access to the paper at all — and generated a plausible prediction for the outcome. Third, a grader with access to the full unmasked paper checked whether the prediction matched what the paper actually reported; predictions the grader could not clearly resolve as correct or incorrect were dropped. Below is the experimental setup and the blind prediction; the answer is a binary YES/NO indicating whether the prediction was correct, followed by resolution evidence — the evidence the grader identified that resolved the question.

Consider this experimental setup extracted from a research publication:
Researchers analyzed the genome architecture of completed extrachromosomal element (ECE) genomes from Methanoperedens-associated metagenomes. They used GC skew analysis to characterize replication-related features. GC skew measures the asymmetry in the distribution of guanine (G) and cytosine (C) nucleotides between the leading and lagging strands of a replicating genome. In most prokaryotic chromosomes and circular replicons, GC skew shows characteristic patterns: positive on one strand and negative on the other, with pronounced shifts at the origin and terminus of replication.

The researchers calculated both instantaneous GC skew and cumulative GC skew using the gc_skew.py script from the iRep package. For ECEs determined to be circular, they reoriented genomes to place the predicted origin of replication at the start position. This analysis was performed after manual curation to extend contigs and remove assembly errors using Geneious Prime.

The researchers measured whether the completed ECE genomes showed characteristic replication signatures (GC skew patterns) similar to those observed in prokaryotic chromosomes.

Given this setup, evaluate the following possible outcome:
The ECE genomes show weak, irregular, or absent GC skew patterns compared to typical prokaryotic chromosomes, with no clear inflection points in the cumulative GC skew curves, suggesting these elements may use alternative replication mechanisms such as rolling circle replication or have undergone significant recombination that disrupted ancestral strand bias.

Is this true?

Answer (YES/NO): NO